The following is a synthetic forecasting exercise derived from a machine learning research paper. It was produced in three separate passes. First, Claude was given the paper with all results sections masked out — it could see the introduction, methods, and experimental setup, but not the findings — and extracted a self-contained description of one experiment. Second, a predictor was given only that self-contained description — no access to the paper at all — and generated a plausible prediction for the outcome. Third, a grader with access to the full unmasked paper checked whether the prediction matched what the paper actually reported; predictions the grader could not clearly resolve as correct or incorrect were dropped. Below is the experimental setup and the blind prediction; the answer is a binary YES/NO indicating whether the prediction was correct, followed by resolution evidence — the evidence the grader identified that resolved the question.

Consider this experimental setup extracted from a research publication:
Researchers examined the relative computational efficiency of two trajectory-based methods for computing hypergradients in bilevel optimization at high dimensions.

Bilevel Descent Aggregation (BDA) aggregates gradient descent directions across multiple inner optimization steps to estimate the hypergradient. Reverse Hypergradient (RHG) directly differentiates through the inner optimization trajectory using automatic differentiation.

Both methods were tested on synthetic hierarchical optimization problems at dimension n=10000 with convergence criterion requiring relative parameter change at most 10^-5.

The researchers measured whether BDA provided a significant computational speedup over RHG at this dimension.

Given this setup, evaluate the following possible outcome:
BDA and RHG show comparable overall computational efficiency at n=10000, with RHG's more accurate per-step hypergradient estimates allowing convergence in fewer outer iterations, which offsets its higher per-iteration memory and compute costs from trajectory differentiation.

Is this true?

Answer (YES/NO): NO